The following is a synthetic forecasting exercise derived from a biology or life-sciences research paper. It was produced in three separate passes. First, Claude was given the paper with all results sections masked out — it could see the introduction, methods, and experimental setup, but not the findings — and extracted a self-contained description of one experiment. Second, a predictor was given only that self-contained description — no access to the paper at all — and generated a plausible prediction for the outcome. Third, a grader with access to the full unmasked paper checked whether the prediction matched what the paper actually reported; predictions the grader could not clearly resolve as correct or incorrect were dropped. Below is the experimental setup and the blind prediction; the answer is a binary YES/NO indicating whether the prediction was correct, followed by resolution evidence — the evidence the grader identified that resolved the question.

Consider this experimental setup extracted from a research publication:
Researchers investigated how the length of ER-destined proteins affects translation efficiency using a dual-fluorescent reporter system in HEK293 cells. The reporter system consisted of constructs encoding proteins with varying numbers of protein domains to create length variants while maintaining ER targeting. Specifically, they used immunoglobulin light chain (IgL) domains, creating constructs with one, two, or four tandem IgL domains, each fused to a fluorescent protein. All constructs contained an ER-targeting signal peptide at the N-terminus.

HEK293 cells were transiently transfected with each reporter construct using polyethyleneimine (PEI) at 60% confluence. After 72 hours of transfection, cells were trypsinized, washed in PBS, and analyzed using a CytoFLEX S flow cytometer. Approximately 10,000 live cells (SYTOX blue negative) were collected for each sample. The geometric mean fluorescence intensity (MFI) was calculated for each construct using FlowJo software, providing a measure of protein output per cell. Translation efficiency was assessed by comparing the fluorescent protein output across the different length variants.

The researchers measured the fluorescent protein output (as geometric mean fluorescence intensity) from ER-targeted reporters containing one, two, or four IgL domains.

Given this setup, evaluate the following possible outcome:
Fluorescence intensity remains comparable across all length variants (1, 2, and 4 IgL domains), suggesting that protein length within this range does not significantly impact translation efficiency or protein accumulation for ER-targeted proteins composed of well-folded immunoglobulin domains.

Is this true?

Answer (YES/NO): NO